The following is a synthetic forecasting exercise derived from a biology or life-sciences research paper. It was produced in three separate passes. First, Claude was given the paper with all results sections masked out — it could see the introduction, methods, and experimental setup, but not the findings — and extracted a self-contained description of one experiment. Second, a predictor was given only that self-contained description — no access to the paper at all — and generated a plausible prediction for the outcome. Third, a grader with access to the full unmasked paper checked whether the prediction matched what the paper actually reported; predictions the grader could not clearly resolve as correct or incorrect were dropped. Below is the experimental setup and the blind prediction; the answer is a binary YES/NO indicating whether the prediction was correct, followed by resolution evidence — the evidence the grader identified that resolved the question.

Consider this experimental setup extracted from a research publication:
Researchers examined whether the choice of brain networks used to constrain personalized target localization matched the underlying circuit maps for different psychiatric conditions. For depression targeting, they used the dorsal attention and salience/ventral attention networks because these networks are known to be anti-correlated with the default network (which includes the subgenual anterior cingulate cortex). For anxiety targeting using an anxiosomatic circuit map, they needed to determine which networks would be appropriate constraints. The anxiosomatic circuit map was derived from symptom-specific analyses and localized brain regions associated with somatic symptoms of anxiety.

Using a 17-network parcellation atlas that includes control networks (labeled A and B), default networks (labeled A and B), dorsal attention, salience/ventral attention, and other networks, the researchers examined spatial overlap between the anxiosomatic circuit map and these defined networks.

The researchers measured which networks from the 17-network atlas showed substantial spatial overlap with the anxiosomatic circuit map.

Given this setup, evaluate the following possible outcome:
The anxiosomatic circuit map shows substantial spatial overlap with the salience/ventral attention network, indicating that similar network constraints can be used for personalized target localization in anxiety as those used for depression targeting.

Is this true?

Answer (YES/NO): NO